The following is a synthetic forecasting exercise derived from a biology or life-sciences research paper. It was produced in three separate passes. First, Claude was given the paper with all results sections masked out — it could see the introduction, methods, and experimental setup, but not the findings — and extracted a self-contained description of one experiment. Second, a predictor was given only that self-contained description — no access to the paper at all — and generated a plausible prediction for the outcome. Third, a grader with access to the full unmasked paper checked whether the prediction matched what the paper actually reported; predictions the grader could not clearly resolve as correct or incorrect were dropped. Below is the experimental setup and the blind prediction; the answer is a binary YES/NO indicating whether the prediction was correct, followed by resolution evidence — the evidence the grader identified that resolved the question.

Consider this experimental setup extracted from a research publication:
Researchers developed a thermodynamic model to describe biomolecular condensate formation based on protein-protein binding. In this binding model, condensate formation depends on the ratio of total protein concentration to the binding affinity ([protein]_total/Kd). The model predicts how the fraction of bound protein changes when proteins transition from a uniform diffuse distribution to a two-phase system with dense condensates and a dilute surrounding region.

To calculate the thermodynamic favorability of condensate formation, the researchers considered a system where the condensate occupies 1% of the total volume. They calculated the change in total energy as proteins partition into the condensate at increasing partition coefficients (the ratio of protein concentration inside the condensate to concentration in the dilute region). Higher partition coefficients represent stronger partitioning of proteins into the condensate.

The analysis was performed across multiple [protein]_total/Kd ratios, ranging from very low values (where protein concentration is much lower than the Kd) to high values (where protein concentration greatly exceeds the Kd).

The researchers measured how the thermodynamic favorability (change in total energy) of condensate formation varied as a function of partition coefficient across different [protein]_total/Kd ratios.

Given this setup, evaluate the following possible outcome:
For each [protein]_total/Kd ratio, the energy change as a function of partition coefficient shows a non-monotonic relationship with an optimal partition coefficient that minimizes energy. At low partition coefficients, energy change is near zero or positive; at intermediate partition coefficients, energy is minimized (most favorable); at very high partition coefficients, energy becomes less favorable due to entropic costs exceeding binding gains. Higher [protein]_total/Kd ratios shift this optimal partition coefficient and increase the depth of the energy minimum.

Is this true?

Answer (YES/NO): NO